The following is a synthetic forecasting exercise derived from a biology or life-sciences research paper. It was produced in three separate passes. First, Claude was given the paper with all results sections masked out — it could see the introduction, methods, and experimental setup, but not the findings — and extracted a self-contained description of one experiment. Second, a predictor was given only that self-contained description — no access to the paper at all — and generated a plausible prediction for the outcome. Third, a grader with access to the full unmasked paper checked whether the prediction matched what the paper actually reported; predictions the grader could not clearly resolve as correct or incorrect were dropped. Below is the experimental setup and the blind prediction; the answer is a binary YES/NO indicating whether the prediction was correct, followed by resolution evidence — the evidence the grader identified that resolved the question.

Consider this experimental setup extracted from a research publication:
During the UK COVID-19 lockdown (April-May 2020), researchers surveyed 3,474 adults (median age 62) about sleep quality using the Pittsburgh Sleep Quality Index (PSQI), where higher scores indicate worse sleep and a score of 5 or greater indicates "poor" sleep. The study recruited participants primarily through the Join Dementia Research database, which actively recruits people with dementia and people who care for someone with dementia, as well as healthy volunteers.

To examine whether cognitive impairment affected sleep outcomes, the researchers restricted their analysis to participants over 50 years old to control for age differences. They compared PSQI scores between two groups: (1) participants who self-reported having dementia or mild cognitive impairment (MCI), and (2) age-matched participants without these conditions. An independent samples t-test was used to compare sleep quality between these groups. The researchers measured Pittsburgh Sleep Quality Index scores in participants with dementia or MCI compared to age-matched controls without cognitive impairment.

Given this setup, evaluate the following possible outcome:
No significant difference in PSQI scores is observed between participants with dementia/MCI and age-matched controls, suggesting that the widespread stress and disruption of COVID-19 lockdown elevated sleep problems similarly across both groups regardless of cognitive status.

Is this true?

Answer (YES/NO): NO